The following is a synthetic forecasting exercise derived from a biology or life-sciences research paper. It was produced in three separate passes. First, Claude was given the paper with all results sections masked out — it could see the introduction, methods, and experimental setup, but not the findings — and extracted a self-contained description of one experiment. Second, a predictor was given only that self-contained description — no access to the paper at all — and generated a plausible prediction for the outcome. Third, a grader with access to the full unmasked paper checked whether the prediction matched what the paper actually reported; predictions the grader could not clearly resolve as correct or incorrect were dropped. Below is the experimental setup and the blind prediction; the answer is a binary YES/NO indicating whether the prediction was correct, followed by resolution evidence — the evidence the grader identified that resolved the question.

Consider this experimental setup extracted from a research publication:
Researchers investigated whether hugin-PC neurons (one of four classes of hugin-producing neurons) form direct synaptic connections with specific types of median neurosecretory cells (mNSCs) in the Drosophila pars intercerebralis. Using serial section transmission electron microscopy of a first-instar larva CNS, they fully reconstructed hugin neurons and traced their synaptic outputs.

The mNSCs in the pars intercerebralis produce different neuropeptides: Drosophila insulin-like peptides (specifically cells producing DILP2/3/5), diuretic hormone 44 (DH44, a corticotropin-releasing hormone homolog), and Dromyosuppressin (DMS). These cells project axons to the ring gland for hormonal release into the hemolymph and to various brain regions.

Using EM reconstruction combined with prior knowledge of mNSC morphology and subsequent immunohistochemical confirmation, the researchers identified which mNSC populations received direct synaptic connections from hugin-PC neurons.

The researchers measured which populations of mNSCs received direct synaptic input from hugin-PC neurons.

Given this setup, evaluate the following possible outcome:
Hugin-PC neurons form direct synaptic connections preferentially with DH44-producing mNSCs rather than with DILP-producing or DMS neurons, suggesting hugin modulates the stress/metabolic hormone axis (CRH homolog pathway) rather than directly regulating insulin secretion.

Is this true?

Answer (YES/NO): NO